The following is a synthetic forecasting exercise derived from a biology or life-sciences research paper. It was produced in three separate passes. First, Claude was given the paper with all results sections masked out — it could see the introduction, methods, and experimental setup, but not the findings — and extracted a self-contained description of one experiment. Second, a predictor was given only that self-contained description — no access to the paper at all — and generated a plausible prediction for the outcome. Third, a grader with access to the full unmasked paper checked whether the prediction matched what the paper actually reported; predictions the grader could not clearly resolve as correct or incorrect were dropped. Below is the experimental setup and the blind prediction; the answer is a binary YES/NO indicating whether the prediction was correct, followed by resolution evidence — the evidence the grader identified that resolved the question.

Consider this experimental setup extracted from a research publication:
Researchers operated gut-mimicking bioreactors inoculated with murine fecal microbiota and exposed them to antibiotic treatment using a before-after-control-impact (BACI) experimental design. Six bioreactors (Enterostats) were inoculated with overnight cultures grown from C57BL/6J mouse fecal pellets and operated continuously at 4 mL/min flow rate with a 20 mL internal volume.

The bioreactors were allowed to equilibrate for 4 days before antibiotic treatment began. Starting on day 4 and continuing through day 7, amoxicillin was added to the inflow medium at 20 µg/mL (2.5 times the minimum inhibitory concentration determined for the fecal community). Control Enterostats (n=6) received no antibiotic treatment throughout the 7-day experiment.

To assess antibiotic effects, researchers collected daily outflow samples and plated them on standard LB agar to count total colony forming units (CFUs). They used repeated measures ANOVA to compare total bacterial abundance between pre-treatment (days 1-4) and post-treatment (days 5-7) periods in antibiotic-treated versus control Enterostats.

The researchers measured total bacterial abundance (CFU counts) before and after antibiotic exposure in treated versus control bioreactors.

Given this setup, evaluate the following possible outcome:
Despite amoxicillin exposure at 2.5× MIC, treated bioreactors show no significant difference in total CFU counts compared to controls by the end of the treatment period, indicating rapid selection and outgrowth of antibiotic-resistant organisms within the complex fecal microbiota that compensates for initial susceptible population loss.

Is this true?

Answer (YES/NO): YES